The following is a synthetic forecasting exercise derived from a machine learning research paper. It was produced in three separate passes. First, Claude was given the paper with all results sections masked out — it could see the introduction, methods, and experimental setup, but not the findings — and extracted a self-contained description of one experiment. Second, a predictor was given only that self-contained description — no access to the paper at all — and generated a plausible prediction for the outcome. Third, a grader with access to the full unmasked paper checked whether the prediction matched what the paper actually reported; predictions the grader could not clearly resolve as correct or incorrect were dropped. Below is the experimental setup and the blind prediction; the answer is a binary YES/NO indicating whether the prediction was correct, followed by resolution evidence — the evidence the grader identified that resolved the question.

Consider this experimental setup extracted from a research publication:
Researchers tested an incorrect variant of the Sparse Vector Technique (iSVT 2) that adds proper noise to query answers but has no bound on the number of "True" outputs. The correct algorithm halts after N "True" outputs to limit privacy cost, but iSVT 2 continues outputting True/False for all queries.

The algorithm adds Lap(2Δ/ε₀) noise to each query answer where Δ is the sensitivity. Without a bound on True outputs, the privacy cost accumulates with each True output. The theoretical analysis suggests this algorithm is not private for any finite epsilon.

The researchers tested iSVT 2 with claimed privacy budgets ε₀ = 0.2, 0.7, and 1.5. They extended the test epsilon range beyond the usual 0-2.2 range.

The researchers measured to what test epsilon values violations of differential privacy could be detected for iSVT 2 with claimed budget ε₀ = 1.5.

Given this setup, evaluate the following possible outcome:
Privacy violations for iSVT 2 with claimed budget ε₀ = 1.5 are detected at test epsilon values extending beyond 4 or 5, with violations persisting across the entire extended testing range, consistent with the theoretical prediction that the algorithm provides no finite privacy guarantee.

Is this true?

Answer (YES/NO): NO